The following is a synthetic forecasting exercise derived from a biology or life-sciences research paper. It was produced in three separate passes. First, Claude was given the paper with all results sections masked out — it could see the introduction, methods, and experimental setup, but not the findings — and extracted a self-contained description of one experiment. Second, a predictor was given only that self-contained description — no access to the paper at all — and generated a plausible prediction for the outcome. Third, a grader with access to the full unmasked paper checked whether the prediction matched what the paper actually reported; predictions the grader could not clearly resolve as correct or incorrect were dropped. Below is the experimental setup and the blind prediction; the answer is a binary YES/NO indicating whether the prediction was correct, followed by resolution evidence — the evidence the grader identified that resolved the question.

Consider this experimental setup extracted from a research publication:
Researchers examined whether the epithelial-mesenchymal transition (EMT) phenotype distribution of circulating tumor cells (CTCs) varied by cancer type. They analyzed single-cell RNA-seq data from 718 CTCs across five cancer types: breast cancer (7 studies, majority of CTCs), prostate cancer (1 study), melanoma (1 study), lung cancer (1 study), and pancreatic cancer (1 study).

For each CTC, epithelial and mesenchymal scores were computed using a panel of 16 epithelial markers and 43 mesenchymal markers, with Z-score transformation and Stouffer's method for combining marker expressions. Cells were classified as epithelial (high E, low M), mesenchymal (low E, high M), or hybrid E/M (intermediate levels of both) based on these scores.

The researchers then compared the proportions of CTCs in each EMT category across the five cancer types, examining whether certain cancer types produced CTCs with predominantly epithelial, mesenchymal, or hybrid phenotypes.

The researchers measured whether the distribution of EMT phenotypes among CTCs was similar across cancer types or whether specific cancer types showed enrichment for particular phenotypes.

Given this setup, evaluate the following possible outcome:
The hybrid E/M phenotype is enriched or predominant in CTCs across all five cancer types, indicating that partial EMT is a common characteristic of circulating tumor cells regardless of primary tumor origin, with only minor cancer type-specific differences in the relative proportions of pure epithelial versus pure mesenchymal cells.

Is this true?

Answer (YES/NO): NO